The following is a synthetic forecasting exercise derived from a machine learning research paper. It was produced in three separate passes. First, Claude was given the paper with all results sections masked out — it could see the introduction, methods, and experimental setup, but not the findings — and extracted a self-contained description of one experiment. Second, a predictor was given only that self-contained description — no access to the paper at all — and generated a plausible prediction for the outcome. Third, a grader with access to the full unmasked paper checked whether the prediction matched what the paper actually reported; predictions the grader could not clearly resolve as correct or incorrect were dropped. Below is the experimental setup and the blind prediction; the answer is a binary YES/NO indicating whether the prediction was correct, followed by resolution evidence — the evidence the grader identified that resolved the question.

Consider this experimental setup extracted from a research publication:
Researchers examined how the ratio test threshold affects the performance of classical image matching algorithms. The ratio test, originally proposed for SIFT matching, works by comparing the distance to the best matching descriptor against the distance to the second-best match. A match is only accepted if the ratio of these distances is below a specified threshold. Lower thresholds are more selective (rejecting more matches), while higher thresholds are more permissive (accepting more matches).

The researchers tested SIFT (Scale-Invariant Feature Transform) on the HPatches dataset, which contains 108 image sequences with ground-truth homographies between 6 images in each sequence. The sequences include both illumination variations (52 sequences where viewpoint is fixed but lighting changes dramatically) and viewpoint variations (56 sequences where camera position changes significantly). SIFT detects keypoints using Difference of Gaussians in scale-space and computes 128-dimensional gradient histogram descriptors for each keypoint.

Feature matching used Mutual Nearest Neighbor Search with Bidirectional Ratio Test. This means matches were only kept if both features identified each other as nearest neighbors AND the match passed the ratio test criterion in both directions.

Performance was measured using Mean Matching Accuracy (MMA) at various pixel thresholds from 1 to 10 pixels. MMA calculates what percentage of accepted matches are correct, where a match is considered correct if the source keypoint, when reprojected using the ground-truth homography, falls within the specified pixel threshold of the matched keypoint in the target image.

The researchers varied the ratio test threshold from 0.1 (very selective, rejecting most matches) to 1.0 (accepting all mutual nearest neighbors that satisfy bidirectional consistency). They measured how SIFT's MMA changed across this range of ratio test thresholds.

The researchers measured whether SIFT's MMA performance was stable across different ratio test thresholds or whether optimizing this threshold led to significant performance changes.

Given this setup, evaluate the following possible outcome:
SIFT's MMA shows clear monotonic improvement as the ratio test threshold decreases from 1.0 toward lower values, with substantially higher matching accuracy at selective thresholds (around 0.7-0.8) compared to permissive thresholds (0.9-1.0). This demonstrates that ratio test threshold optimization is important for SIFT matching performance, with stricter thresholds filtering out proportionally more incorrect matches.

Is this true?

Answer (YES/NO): NO